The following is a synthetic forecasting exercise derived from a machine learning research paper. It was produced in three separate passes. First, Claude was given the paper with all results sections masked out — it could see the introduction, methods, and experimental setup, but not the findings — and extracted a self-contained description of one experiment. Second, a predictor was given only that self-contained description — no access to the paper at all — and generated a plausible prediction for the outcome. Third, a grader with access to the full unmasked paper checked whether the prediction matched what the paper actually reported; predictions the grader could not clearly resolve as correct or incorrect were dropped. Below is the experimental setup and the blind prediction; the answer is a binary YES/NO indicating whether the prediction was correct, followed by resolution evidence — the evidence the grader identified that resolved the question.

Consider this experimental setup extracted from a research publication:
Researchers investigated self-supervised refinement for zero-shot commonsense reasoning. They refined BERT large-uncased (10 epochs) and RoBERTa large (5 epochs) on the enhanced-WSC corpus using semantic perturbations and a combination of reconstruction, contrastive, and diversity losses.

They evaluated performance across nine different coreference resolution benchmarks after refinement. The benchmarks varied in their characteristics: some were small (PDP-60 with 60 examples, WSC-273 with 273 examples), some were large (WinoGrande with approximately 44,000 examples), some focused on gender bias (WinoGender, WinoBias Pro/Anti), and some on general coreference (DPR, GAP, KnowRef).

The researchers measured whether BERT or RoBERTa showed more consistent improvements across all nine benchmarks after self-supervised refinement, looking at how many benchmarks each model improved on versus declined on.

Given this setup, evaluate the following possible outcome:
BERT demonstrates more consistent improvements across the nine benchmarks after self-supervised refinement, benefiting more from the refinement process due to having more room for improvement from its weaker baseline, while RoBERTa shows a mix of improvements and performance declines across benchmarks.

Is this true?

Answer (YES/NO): NO